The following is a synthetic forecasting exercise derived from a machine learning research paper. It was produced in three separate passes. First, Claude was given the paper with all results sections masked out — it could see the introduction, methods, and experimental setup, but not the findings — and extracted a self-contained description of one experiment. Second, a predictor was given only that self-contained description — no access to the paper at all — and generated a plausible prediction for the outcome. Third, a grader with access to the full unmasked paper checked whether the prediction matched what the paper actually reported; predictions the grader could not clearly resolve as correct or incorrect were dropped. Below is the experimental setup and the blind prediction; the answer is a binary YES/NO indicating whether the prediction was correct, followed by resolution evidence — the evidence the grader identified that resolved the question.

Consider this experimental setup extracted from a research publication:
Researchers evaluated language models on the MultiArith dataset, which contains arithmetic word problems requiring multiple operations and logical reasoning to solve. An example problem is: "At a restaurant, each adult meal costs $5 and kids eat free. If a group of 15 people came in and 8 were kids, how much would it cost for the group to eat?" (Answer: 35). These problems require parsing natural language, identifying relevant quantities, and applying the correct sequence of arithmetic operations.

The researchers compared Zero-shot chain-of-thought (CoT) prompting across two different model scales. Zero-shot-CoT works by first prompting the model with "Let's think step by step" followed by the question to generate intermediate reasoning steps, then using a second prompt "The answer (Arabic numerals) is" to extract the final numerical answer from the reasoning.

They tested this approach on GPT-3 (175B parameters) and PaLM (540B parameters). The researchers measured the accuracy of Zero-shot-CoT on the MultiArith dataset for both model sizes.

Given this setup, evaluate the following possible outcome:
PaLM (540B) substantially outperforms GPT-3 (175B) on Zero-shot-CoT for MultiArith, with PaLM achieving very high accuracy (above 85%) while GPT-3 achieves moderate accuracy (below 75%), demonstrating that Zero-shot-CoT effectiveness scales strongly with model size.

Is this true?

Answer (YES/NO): NO